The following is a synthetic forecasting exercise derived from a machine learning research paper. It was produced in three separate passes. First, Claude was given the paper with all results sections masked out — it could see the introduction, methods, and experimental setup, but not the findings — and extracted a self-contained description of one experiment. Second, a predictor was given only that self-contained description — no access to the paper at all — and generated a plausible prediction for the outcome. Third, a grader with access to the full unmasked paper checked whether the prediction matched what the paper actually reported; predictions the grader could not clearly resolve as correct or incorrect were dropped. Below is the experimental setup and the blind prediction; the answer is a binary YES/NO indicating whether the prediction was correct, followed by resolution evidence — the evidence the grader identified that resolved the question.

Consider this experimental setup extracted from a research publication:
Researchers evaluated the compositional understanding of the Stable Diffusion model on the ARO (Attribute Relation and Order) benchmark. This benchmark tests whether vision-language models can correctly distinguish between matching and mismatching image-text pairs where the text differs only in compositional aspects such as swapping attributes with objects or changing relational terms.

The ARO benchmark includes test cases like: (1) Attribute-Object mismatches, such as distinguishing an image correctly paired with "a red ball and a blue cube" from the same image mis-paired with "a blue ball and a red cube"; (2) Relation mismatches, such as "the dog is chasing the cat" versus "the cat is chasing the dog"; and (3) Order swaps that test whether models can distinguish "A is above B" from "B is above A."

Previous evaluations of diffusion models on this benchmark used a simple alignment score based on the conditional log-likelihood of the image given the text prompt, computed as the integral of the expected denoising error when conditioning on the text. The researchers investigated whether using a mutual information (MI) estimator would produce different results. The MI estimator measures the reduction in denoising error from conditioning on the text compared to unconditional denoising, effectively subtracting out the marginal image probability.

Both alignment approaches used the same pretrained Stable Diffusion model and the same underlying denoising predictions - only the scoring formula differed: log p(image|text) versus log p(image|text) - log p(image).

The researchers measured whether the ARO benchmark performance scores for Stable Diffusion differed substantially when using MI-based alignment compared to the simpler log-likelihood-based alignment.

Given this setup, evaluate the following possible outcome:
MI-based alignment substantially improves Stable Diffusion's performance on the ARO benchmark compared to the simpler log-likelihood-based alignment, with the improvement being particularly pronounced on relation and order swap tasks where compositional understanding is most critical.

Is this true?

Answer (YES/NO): YES